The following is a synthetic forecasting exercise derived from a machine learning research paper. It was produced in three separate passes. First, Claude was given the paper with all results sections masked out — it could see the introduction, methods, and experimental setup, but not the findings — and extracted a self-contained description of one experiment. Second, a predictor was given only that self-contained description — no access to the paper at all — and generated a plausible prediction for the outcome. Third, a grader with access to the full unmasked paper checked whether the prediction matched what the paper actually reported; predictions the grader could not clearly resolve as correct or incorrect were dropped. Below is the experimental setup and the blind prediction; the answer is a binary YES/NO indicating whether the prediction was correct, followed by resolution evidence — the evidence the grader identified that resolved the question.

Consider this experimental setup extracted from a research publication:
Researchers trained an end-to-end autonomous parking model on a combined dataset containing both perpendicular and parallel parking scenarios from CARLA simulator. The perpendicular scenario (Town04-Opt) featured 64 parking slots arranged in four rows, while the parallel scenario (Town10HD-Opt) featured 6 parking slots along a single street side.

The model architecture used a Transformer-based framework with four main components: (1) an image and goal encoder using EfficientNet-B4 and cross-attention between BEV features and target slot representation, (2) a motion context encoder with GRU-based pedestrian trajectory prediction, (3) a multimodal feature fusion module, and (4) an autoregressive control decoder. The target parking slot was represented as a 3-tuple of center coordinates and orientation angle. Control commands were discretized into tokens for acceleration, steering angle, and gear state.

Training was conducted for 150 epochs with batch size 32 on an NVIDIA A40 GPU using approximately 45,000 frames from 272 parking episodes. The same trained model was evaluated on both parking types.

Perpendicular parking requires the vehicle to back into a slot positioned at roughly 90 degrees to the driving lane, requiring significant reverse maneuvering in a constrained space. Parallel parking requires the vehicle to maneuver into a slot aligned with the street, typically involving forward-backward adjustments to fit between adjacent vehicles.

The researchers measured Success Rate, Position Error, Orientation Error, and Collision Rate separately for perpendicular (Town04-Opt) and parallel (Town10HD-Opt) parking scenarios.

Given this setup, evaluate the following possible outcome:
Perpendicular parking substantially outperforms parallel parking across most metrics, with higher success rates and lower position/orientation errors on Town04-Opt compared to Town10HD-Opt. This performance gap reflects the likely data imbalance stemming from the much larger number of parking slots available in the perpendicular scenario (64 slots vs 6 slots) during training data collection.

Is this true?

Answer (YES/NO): NO